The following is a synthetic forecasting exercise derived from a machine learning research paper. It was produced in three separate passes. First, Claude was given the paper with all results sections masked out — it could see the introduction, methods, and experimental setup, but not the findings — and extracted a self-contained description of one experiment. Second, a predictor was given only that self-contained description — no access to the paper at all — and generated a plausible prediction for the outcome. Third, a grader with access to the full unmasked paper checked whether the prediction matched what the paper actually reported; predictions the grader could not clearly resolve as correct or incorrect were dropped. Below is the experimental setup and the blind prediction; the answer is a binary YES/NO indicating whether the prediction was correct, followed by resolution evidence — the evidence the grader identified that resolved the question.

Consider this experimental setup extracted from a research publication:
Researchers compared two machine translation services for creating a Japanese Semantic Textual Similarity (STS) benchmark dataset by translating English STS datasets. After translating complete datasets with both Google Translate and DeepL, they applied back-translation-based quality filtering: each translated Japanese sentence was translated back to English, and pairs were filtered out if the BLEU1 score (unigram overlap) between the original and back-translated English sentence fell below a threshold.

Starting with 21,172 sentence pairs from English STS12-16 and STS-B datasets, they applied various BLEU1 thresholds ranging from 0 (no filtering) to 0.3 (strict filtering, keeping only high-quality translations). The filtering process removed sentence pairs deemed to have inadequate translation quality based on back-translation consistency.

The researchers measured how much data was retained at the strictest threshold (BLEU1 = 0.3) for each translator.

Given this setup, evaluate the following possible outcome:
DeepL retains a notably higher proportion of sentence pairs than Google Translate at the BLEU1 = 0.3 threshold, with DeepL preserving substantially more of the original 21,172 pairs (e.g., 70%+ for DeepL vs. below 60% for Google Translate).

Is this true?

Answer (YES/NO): NO